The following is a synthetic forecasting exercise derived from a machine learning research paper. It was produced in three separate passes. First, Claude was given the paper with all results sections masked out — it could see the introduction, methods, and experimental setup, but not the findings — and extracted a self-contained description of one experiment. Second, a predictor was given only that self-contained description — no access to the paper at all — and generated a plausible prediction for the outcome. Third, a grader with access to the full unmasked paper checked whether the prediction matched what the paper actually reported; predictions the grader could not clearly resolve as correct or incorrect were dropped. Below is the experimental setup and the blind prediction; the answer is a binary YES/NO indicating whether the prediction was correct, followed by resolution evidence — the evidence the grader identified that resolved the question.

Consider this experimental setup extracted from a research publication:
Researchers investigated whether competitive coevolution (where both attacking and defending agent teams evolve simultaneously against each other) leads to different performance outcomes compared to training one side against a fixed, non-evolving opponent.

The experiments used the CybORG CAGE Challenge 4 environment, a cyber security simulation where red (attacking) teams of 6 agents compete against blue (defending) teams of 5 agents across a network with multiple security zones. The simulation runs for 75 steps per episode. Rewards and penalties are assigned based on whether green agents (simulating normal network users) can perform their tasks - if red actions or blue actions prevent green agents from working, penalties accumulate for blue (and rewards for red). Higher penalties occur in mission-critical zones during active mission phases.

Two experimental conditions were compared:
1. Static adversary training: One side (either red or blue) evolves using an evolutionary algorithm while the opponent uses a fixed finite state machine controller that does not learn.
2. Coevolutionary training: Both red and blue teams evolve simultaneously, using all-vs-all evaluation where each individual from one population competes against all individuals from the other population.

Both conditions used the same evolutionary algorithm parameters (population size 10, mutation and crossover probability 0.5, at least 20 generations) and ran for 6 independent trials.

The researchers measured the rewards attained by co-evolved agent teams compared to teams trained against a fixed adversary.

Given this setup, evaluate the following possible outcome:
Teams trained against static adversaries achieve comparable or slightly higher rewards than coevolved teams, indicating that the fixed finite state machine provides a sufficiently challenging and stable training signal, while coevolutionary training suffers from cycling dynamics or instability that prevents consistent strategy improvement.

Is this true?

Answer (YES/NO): NO